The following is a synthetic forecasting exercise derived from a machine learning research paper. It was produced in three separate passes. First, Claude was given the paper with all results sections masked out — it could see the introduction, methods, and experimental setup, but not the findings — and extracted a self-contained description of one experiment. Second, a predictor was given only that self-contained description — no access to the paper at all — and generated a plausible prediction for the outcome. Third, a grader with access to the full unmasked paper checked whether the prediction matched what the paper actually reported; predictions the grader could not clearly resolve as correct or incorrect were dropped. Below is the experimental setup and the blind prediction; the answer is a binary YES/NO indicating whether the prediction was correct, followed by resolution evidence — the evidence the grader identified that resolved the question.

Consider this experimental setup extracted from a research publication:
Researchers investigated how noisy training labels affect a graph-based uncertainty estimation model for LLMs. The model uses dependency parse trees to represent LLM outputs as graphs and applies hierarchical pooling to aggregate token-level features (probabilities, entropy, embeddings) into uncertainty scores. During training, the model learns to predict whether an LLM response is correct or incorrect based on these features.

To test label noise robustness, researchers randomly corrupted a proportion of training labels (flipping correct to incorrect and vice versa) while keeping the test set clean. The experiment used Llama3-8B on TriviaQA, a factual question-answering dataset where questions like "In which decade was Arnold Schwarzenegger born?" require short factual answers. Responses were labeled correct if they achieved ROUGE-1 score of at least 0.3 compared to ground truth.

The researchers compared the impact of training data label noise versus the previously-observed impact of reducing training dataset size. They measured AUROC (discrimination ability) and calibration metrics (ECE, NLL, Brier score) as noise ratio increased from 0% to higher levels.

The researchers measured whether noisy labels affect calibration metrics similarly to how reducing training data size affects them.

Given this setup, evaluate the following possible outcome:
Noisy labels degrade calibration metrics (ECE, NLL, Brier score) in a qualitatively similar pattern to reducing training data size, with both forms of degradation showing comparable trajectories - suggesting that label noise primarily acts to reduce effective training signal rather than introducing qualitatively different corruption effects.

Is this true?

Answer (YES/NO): NO